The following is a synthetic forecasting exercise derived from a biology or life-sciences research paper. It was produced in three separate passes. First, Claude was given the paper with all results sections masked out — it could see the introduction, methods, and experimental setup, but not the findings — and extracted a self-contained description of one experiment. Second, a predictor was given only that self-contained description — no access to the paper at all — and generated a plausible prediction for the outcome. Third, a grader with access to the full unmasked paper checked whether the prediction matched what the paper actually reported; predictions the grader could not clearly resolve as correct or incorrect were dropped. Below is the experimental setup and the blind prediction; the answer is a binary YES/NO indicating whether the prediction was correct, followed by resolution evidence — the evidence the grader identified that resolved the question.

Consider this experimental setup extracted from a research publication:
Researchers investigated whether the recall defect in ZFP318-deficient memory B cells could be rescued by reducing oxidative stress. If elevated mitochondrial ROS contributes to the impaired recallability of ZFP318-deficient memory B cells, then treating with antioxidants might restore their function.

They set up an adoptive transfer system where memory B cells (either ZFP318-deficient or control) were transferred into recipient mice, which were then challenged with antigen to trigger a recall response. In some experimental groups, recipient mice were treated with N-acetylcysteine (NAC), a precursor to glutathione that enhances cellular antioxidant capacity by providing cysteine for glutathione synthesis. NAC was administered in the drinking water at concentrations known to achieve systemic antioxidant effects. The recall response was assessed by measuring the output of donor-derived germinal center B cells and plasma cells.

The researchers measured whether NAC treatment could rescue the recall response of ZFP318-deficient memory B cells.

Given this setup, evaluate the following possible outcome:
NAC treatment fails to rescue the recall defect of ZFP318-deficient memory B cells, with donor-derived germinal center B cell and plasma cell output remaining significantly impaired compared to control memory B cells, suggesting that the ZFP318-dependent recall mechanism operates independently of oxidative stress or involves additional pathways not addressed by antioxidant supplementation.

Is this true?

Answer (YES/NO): NO